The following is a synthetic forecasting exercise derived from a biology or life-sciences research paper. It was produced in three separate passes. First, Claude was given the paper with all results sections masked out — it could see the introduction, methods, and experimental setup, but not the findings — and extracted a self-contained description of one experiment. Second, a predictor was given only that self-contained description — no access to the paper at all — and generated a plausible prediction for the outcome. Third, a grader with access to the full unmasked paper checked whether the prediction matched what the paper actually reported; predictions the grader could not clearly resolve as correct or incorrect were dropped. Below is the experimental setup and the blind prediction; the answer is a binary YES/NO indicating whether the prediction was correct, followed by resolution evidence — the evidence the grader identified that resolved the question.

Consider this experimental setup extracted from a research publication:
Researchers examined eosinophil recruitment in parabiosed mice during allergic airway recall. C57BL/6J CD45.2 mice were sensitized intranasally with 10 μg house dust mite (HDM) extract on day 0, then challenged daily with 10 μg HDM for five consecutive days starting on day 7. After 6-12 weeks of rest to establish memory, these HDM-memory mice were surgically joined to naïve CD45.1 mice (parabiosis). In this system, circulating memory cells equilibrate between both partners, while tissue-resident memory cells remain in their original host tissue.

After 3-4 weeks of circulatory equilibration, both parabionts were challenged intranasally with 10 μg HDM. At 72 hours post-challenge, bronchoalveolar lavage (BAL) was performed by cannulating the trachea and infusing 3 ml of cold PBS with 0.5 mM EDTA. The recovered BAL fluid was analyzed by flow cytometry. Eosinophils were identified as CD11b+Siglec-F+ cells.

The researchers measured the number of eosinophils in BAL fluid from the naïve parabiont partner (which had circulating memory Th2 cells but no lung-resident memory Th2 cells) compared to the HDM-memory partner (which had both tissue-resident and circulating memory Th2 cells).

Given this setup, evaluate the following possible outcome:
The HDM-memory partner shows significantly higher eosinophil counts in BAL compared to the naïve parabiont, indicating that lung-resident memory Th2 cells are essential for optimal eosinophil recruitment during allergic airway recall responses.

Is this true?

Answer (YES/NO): NO